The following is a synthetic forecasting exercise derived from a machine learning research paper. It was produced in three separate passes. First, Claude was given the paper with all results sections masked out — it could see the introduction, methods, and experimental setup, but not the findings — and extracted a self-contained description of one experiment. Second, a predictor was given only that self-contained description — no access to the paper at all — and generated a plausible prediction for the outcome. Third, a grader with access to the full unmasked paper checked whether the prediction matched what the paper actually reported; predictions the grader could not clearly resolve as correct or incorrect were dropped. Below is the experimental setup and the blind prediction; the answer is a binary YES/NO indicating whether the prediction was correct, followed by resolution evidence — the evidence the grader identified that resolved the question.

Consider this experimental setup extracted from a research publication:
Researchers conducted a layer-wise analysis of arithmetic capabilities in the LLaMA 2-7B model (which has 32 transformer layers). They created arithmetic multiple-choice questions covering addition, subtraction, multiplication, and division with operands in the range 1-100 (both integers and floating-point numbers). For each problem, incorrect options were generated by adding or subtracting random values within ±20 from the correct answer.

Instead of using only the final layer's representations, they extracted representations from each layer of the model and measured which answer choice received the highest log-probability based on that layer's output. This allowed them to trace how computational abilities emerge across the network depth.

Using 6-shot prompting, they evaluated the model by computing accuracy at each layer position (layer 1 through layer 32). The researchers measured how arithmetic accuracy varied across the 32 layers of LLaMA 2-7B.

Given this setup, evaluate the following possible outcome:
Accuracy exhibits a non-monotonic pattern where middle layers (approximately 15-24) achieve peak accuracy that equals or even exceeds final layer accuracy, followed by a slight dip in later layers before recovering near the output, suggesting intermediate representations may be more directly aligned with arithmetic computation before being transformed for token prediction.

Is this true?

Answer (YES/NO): NO